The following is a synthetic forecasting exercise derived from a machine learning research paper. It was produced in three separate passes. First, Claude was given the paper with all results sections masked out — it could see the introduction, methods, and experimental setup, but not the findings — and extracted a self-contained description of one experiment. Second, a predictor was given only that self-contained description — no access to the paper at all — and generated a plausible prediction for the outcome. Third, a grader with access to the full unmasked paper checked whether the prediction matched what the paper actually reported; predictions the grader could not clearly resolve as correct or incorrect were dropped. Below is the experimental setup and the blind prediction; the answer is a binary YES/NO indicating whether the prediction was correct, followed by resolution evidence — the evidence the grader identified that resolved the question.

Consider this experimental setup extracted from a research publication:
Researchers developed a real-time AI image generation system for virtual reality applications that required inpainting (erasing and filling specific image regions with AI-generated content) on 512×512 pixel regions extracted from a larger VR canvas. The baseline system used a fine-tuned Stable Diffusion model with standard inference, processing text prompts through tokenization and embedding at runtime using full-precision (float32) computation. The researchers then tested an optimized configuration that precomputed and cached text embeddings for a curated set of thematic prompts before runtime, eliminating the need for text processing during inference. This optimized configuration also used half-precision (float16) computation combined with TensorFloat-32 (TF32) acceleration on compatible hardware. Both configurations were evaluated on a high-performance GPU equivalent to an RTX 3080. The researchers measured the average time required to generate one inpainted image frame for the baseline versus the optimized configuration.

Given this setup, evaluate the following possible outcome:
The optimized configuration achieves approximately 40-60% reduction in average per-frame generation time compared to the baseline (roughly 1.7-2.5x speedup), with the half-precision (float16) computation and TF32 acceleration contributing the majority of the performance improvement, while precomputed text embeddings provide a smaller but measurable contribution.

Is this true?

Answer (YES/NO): NO